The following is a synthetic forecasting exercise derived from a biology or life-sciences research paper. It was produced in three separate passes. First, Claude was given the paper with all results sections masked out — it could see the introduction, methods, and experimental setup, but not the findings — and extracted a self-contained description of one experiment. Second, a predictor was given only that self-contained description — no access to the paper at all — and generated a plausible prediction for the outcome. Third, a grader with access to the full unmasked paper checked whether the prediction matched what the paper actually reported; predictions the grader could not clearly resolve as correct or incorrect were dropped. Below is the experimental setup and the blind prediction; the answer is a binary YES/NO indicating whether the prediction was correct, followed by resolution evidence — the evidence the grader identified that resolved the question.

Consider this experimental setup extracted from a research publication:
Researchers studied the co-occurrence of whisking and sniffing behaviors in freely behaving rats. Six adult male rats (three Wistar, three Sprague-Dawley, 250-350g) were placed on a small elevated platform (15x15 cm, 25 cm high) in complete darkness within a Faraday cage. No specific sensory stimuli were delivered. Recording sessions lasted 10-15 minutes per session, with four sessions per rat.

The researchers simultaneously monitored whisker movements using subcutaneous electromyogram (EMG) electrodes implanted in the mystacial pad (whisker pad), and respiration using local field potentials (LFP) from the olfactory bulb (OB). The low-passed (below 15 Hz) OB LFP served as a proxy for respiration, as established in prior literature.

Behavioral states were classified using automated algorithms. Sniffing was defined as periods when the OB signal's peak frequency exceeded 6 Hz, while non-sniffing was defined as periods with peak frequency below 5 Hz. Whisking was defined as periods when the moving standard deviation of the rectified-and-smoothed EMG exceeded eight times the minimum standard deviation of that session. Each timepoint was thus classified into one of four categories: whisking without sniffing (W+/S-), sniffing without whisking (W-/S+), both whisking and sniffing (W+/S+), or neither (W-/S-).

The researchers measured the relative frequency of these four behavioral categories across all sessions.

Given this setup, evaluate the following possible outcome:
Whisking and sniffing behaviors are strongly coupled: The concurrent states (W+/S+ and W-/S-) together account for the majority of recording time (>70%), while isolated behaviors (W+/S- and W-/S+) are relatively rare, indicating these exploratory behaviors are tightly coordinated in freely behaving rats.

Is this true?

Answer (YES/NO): NO